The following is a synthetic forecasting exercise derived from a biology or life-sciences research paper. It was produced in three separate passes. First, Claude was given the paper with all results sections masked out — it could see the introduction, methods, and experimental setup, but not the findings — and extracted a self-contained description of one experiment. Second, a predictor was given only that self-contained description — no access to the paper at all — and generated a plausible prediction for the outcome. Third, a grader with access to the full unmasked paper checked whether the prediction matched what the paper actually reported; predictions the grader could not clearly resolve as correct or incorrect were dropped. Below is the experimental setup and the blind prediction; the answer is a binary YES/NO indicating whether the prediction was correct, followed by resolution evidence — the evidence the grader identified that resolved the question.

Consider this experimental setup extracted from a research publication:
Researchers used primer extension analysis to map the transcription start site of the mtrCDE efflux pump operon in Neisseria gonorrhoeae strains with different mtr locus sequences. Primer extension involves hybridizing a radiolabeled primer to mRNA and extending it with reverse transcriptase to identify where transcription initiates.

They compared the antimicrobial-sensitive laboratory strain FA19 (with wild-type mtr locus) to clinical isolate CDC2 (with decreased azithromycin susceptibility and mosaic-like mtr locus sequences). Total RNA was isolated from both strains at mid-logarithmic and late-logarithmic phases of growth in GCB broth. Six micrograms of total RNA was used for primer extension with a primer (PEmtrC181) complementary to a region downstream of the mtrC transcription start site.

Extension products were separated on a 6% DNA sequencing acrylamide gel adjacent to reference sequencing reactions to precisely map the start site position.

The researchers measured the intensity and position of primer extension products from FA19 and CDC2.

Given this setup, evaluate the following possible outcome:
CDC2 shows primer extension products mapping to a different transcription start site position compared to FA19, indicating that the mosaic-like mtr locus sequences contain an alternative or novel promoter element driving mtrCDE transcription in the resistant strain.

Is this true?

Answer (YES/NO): NO